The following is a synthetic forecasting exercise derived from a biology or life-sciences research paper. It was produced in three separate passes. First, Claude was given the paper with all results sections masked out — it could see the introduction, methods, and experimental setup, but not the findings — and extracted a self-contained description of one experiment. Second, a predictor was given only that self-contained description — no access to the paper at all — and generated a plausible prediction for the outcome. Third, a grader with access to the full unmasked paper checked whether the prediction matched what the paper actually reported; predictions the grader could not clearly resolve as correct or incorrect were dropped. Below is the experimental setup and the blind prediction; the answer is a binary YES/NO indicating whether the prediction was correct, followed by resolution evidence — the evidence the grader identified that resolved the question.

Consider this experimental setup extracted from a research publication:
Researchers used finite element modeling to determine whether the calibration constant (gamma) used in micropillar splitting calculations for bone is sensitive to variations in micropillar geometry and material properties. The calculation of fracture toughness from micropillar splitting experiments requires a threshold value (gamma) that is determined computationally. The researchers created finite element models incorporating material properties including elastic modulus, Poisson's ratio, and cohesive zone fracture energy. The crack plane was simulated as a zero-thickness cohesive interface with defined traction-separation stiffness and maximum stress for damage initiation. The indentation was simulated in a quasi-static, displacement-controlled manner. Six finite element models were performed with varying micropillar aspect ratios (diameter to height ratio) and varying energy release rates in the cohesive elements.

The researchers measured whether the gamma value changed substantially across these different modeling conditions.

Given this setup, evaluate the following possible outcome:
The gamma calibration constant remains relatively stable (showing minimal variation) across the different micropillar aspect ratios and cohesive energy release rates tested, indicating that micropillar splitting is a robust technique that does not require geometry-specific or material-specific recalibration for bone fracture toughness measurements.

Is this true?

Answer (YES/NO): YES